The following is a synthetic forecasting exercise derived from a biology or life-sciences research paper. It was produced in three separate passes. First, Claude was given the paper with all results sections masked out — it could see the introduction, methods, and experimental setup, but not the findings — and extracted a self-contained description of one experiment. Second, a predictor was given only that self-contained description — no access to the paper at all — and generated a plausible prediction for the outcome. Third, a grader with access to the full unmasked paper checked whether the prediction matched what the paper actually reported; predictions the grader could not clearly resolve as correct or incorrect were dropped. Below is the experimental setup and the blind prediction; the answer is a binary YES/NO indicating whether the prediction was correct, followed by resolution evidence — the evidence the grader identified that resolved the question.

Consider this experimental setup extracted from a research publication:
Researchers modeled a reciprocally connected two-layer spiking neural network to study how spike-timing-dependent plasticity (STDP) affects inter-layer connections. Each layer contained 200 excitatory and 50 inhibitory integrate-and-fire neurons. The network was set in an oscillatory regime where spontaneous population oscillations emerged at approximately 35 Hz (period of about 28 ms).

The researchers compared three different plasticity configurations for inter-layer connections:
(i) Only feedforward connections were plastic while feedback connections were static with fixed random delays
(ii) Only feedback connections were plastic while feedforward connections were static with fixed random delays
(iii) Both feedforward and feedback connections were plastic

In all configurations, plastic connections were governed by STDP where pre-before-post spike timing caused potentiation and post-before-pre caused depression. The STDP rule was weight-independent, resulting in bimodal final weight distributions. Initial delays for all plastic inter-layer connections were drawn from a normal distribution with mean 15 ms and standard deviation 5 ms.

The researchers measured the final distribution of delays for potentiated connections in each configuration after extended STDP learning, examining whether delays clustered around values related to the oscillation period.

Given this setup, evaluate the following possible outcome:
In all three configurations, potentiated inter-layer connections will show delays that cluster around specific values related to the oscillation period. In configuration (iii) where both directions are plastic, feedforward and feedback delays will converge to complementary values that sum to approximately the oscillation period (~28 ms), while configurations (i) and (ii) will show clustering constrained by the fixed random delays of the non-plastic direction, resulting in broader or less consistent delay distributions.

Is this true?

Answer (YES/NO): NO